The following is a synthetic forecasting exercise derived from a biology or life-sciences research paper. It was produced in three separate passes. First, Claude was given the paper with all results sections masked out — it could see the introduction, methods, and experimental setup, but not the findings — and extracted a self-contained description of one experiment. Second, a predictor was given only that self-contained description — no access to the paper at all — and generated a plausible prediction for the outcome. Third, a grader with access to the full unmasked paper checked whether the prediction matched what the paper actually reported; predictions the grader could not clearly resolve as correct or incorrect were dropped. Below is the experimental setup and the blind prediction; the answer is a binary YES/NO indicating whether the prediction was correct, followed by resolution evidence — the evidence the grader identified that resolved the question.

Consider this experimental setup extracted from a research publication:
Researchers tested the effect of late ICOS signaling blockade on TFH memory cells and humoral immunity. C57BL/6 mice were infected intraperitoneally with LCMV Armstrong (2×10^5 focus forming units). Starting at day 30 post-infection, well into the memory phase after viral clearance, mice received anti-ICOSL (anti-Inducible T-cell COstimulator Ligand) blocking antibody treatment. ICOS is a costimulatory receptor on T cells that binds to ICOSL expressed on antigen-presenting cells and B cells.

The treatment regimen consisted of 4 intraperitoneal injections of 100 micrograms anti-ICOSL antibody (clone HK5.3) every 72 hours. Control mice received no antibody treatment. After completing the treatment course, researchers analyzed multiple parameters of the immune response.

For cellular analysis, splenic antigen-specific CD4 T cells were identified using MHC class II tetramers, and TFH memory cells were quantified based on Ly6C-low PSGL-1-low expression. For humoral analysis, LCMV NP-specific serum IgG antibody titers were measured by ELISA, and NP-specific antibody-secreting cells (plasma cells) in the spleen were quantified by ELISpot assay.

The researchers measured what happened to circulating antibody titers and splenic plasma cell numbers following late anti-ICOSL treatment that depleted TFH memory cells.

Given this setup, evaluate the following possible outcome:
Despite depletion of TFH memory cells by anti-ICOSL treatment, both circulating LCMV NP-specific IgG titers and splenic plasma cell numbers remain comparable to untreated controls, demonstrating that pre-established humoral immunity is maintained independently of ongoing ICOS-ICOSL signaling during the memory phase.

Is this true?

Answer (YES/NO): NO